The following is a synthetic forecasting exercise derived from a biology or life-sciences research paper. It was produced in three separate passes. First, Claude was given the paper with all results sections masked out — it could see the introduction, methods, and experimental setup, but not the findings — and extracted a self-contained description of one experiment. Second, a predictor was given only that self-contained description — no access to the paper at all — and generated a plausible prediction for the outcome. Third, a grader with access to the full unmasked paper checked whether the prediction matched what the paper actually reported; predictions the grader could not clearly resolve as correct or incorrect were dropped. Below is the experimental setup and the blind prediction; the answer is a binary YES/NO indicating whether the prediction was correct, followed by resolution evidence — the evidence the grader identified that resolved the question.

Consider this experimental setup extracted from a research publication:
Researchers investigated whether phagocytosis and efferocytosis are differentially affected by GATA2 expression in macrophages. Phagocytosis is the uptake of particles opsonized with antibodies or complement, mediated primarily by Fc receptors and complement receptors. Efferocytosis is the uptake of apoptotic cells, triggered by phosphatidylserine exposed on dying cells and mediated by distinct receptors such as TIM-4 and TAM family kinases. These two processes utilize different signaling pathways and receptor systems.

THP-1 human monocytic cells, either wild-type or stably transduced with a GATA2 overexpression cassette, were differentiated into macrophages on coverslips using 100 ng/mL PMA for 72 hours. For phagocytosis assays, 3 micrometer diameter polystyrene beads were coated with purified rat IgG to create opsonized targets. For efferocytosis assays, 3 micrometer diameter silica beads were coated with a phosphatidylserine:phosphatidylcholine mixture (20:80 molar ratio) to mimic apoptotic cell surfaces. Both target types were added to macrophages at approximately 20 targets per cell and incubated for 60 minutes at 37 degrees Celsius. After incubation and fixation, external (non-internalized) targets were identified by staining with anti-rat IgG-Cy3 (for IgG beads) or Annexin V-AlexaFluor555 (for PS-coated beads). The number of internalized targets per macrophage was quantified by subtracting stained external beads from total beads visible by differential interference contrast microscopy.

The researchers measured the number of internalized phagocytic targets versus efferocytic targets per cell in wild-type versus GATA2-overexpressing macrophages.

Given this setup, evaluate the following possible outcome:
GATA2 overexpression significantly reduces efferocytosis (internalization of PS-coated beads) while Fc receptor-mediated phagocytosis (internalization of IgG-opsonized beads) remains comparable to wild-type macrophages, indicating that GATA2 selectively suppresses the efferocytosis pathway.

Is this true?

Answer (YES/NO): NO